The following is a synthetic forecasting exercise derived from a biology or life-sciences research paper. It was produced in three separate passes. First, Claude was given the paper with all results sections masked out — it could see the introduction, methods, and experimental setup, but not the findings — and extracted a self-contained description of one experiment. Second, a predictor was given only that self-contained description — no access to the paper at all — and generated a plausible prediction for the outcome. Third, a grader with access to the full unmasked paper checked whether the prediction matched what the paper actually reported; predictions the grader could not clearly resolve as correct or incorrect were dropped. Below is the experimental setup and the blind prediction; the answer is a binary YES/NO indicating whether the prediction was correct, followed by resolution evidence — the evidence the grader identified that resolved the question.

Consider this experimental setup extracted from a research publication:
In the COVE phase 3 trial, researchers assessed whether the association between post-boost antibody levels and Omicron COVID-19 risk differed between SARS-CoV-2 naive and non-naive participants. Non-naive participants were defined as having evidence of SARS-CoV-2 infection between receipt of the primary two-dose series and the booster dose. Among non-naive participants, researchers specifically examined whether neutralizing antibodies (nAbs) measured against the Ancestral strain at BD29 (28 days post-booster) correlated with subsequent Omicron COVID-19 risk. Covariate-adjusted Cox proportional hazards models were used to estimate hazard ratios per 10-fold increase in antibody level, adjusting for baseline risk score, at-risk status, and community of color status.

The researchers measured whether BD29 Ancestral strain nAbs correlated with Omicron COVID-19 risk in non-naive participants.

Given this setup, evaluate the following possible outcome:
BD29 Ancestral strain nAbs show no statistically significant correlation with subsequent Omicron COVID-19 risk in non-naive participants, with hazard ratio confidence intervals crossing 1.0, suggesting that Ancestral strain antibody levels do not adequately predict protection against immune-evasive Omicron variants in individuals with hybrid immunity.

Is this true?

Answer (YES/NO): YES